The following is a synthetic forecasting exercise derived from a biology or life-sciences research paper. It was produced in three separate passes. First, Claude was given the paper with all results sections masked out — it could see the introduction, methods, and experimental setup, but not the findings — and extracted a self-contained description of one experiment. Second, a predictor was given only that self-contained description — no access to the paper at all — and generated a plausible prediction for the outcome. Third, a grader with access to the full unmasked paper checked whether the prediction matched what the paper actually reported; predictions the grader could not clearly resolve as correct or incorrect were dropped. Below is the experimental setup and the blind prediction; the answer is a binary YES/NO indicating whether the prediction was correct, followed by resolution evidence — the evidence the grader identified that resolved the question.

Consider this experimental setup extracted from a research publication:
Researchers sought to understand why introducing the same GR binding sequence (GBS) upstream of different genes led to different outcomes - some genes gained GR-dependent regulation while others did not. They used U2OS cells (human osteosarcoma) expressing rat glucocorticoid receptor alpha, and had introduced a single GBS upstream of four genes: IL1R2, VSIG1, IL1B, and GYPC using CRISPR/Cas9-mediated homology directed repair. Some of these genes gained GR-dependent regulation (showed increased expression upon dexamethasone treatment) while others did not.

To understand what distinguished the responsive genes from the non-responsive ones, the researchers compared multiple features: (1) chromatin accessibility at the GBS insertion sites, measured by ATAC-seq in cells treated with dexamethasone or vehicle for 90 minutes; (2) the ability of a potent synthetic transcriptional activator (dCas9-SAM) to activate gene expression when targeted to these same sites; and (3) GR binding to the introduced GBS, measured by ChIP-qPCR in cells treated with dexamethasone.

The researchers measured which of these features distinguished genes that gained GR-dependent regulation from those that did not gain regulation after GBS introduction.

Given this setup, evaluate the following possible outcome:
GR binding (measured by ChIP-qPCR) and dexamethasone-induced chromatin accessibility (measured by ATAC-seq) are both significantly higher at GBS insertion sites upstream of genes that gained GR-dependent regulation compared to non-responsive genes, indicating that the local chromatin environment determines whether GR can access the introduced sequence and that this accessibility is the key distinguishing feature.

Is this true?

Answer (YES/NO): NO